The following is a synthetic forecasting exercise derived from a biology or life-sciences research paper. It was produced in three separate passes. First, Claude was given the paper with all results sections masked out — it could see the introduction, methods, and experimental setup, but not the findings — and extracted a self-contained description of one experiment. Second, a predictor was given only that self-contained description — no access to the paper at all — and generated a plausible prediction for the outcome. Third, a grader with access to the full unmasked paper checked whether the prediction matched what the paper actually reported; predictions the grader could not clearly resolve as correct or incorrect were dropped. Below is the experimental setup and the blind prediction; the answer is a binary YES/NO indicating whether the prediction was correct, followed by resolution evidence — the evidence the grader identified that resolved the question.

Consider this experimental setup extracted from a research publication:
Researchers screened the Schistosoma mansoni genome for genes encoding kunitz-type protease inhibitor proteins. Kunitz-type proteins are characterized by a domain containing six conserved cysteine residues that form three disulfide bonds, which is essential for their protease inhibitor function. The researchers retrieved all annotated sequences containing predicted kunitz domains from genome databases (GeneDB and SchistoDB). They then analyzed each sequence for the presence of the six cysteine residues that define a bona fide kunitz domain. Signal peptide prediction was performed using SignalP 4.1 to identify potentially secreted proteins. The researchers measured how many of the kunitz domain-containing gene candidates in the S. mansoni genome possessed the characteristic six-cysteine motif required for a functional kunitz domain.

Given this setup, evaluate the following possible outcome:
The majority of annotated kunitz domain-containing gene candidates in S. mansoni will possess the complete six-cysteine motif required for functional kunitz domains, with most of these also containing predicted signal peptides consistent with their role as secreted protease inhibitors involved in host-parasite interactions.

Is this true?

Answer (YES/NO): NO